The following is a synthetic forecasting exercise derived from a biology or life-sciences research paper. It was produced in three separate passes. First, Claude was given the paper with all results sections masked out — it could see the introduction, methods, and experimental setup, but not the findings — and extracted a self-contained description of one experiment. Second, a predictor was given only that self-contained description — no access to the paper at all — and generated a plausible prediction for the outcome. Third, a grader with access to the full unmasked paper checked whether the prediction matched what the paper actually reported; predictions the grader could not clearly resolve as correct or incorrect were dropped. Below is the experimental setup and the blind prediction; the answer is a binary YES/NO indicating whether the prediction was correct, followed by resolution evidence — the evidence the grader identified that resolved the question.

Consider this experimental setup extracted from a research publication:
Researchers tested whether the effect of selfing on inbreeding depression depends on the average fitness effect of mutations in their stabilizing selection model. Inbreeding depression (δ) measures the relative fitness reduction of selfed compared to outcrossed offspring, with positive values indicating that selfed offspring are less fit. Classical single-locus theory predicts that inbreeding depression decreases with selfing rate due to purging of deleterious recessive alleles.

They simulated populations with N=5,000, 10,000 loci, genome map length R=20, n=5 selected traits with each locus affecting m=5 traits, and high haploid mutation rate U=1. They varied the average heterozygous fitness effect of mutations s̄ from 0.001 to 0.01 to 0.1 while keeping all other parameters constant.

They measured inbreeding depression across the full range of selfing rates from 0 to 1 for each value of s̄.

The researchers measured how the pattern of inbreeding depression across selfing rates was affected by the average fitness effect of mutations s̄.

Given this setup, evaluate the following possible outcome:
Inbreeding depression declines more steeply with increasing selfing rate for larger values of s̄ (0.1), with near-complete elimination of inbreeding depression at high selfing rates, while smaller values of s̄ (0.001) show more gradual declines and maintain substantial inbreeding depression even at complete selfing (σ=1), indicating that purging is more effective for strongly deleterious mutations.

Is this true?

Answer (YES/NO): NO